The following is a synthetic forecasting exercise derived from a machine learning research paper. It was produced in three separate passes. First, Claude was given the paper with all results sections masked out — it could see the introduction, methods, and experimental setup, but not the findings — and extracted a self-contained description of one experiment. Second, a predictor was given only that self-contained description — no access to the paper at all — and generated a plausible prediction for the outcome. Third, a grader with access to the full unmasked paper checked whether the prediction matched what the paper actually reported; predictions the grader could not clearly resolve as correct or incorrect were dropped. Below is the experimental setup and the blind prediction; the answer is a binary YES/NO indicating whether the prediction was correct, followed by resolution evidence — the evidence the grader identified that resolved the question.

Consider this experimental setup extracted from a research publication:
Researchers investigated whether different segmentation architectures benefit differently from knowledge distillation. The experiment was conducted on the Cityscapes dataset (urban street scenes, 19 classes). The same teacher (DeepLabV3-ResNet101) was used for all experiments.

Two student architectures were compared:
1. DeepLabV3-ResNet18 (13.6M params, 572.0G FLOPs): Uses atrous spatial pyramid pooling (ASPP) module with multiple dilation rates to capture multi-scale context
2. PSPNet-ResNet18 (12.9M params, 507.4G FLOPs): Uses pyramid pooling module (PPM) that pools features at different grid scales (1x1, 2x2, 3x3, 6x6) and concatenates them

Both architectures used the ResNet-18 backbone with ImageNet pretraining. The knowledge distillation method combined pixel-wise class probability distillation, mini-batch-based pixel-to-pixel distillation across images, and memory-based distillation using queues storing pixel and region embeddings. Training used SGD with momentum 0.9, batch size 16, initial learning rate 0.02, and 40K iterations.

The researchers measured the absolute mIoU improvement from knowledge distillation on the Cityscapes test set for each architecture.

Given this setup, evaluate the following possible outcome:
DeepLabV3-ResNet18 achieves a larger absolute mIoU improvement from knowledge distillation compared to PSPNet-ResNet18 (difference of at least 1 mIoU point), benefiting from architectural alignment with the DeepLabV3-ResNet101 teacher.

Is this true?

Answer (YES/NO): NO